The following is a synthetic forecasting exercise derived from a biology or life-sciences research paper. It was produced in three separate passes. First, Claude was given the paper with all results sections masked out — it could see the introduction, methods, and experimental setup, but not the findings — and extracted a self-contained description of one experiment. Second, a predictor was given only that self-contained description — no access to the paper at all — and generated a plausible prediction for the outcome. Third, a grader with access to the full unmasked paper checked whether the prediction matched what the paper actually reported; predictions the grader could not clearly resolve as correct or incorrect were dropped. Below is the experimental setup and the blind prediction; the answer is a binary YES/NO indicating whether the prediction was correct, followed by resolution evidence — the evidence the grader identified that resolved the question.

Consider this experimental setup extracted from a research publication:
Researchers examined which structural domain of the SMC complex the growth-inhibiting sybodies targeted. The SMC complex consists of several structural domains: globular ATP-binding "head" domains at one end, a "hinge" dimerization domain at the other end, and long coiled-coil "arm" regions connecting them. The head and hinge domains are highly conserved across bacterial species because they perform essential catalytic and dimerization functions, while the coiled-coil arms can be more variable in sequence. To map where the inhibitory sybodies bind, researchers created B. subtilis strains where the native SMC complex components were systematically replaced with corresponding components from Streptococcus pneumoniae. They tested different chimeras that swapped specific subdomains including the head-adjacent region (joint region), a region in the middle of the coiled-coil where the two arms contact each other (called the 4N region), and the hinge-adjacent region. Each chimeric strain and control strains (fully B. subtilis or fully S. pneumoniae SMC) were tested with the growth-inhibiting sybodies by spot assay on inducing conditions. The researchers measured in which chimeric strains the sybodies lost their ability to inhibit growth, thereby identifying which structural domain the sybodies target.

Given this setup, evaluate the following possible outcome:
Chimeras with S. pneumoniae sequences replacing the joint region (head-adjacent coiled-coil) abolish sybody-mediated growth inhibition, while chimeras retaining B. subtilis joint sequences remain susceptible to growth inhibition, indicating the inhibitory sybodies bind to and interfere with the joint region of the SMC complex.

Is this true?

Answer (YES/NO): NO